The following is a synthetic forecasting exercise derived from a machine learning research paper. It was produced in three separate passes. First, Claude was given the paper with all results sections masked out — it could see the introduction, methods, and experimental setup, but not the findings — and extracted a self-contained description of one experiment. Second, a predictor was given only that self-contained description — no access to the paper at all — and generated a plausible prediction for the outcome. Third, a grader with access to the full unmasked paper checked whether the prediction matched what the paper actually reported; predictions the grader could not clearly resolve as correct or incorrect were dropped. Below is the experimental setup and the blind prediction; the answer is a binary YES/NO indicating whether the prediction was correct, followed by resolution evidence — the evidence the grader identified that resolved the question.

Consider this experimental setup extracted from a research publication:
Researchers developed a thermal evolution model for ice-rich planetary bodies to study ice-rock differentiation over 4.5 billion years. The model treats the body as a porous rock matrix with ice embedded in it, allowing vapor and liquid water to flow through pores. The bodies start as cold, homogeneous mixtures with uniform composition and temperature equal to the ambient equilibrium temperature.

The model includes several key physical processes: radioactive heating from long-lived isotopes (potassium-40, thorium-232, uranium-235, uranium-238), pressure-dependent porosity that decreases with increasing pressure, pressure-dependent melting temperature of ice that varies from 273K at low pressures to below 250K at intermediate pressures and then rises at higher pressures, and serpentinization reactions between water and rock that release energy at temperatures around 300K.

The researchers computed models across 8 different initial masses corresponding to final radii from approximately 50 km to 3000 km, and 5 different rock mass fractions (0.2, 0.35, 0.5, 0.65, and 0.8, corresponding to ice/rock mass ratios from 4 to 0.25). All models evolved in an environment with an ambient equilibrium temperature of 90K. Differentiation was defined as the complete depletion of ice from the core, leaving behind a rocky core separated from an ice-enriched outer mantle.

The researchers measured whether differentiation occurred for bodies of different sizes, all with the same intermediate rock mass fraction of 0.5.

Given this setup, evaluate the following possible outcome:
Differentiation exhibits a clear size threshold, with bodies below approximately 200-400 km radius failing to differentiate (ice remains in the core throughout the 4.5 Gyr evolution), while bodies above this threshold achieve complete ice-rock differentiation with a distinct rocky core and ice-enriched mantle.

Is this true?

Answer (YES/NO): YES